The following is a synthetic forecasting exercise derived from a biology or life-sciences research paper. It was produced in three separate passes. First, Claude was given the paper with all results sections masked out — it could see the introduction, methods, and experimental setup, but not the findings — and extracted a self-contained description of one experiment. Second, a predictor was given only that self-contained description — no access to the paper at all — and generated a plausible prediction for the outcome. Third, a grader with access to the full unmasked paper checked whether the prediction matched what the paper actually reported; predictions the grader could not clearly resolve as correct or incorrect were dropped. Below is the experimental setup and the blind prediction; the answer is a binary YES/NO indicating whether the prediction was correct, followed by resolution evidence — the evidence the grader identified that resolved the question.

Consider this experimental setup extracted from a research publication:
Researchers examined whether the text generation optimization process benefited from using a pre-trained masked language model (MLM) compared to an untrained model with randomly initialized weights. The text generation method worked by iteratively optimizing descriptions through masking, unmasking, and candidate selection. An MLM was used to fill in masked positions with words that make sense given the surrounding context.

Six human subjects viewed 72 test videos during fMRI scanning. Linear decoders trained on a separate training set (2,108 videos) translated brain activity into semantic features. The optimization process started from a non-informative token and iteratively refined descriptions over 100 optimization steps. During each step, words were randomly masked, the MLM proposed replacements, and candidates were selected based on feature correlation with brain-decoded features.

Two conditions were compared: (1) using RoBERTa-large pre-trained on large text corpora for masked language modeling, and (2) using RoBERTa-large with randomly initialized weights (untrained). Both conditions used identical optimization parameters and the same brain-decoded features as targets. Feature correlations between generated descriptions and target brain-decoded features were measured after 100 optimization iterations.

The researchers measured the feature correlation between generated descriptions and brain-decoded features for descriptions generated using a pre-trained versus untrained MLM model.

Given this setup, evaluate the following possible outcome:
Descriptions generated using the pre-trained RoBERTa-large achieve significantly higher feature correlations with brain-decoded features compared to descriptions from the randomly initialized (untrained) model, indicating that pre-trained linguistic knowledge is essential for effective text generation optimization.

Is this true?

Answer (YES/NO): YES